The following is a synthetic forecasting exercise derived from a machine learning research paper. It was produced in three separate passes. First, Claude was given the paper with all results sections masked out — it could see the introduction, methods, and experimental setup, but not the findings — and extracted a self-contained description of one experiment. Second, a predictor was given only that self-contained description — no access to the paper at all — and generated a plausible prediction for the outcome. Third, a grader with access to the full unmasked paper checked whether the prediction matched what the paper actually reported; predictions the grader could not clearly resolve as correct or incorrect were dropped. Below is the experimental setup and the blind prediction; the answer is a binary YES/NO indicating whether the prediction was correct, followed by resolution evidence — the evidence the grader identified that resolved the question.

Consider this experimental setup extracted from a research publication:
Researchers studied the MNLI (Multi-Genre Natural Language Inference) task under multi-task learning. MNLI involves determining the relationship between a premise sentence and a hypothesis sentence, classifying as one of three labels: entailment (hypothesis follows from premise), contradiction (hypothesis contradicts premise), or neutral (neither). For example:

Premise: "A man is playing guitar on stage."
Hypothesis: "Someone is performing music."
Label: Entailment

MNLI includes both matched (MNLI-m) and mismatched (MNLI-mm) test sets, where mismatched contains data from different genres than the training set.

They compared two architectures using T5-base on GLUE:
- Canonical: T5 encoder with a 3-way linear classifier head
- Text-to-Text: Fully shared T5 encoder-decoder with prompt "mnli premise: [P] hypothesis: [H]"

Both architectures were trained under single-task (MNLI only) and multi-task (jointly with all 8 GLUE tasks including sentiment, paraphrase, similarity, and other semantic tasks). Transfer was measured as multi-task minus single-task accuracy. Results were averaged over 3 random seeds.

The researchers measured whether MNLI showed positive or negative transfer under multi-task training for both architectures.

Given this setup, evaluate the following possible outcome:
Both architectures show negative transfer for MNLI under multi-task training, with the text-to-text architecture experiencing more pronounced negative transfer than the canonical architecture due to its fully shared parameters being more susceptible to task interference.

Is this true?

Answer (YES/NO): NO